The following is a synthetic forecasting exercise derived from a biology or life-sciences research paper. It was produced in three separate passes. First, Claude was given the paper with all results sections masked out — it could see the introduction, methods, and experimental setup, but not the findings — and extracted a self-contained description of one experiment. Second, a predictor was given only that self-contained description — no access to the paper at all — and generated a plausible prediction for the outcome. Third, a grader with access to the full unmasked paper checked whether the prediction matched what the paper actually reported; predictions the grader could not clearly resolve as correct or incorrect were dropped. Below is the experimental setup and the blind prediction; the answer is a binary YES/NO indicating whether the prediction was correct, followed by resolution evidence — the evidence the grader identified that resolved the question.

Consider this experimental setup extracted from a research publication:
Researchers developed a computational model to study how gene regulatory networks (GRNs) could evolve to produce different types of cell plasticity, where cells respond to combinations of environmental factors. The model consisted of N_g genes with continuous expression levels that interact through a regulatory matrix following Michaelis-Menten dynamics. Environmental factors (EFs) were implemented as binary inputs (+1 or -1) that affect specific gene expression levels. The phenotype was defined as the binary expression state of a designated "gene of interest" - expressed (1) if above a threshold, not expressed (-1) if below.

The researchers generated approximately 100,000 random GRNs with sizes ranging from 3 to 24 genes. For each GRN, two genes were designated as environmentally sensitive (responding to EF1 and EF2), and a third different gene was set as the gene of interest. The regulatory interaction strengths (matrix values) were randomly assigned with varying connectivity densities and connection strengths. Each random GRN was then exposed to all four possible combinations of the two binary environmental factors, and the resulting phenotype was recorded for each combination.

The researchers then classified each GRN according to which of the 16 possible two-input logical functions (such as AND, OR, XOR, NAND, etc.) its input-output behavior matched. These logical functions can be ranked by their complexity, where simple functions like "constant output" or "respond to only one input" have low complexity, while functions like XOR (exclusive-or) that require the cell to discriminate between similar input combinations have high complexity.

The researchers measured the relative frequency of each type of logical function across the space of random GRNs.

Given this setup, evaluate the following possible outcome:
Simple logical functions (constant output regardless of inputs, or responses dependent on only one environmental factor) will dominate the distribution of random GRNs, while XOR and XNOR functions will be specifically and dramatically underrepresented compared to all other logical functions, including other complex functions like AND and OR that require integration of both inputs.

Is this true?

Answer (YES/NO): YES